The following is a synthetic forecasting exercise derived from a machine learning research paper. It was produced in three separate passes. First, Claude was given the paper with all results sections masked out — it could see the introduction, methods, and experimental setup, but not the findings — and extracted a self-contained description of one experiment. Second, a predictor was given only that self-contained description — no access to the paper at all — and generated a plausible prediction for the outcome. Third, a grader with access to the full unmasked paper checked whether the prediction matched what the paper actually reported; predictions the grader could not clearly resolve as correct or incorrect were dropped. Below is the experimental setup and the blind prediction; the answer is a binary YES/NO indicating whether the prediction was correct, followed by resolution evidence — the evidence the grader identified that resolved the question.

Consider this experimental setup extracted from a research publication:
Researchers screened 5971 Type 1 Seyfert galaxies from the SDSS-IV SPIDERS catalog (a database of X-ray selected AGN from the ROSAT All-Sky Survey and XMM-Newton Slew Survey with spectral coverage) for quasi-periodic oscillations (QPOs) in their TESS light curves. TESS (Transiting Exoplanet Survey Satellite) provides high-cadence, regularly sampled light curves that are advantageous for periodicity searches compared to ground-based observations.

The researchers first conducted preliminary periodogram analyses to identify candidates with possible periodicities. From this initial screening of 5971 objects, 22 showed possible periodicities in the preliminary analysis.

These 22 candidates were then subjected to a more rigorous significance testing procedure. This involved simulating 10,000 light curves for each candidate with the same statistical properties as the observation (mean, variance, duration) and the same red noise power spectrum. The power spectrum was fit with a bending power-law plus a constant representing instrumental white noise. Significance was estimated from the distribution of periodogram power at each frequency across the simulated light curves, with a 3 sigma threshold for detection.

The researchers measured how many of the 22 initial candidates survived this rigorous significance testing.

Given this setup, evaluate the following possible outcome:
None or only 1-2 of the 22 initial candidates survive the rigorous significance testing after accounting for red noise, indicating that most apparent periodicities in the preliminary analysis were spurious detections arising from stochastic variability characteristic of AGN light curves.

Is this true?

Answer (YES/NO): NO